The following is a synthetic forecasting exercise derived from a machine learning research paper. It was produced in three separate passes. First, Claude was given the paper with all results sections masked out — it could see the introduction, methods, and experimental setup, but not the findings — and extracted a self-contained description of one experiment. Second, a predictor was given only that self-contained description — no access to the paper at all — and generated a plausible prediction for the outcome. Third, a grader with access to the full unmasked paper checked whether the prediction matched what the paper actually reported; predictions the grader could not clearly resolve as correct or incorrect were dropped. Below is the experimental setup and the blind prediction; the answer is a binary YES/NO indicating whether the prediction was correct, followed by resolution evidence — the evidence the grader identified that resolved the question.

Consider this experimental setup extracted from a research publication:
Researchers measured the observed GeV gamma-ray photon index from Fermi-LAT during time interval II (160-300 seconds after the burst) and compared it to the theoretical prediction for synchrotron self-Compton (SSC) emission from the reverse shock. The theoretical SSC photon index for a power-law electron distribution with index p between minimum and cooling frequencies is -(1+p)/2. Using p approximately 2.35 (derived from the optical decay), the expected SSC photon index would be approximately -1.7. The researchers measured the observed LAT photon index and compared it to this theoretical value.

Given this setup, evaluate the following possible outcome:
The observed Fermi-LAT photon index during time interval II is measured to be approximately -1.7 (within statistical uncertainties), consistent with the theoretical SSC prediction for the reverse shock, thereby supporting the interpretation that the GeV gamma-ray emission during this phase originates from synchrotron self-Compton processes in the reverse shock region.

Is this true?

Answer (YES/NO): NO